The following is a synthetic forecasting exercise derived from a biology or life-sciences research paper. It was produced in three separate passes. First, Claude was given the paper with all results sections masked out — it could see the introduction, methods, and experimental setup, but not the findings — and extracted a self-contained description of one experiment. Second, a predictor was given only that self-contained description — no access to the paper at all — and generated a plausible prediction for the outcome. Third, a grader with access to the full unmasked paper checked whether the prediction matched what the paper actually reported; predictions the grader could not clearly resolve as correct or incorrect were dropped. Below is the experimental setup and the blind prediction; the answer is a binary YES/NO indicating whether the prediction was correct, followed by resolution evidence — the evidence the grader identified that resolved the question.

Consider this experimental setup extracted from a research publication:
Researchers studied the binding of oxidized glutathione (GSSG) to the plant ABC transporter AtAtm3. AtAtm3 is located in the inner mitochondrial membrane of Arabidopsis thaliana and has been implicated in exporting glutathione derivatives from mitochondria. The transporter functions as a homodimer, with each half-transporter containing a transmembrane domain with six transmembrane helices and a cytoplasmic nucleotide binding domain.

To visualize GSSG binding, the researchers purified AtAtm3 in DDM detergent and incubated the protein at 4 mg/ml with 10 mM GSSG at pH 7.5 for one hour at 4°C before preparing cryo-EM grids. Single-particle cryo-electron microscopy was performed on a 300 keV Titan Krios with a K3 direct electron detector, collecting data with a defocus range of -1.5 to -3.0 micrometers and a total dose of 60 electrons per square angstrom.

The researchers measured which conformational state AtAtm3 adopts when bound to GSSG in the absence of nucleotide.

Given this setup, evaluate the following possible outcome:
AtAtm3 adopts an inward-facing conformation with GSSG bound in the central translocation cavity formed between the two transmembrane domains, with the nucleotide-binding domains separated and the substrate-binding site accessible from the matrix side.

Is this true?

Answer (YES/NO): YES